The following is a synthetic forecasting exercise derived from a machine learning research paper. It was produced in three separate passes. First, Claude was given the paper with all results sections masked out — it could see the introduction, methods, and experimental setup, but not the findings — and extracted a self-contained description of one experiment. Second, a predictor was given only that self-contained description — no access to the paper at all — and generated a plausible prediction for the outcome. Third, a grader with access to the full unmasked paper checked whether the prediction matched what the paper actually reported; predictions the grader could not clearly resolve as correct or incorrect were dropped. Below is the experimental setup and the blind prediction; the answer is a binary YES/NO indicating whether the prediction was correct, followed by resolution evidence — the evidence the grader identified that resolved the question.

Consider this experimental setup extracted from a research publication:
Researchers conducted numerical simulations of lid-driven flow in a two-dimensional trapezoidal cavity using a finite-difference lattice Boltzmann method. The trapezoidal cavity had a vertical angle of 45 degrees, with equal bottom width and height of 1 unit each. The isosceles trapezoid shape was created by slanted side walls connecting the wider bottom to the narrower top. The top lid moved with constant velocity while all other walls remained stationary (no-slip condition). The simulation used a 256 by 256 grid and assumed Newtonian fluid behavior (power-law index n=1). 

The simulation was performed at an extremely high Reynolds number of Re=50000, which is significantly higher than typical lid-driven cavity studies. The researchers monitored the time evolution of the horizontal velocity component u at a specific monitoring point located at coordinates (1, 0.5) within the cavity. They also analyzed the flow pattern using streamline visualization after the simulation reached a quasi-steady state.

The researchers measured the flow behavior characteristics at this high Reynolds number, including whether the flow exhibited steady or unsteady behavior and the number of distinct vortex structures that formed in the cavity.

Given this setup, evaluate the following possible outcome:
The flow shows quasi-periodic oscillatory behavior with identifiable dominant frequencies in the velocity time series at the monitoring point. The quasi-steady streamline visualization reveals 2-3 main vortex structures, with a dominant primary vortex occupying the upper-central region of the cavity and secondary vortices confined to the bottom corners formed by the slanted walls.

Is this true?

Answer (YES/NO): NO